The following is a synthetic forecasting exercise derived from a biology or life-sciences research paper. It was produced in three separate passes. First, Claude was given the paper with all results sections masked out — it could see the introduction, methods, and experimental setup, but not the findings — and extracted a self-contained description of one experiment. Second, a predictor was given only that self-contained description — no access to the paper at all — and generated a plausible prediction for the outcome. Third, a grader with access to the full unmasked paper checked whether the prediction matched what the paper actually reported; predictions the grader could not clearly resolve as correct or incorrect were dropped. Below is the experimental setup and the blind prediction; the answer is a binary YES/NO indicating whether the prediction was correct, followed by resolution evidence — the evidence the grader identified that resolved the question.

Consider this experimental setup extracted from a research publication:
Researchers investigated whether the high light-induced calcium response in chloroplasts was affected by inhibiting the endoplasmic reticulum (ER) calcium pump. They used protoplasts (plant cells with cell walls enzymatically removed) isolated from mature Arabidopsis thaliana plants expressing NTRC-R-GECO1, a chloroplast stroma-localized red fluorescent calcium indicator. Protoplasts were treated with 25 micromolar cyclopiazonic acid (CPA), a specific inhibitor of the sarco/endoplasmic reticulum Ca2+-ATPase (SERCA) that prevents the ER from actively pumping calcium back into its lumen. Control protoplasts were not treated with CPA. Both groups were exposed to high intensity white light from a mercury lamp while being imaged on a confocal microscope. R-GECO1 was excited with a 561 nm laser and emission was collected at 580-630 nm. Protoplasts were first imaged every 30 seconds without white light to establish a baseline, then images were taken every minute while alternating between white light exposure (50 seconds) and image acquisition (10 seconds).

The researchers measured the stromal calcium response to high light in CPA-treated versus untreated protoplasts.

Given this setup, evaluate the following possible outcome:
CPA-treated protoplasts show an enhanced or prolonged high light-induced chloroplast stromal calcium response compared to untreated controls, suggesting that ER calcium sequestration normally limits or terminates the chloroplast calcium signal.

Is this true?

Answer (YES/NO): NO